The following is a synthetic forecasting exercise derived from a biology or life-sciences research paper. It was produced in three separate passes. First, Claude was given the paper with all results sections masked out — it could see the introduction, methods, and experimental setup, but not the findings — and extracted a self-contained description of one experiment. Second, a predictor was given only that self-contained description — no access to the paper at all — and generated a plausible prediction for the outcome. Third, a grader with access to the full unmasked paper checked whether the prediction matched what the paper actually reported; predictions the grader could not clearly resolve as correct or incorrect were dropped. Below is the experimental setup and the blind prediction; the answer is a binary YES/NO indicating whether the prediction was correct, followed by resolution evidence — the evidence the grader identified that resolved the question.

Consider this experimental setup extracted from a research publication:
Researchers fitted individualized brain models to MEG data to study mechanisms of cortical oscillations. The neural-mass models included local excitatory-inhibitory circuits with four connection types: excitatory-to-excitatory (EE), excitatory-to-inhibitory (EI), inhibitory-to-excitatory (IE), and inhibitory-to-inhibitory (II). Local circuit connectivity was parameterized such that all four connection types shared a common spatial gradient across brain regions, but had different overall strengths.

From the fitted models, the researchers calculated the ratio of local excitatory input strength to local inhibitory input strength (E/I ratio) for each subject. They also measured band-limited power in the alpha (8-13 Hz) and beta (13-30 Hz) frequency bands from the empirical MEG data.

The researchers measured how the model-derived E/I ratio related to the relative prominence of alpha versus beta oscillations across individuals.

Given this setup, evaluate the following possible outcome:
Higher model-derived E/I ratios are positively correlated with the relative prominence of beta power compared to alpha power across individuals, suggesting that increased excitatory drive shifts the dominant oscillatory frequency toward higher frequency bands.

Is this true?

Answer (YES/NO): NO